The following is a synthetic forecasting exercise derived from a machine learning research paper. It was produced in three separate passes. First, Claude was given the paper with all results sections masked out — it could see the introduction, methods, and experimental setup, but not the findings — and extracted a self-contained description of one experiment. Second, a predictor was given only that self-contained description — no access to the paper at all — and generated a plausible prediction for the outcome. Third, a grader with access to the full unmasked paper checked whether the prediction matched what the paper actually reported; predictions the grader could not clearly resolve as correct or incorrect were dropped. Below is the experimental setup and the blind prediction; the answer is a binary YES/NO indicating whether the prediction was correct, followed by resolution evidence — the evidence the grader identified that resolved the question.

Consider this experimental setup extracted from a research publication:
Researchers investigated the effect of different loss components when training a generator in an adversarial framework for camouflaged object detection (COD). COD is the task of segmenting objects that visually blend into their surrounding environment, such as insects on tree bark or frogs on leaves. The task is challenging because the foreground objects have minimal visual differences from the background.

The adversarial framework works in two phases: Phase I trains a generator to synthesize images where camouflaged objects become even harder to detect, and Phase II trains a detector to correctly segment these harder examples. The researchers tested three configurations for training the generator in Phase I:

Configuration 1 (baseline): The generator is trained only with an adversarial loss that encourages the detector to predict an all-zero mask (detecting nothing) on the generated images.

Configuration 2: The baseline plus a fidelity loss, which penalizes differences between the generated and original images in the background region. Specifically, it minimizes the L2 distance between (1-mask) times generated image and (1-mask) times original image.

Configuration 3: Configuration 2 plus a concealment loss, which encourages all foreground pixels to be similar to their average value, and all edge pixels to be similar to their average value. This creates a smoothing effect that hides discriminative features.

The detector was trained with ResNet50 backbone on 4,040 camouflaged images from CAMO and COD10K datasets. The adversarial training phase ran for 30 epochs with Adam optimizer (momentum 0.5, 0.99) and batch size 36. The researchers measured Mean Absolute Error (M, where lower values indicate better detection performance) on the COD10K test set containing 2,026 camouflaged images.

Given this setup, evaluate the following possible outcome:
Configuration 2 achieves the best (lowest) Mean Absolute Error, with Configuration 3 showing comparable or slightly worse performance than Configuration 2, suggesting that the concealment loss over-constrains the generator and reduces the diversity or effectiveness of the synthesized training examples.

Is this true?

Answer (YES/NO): NO